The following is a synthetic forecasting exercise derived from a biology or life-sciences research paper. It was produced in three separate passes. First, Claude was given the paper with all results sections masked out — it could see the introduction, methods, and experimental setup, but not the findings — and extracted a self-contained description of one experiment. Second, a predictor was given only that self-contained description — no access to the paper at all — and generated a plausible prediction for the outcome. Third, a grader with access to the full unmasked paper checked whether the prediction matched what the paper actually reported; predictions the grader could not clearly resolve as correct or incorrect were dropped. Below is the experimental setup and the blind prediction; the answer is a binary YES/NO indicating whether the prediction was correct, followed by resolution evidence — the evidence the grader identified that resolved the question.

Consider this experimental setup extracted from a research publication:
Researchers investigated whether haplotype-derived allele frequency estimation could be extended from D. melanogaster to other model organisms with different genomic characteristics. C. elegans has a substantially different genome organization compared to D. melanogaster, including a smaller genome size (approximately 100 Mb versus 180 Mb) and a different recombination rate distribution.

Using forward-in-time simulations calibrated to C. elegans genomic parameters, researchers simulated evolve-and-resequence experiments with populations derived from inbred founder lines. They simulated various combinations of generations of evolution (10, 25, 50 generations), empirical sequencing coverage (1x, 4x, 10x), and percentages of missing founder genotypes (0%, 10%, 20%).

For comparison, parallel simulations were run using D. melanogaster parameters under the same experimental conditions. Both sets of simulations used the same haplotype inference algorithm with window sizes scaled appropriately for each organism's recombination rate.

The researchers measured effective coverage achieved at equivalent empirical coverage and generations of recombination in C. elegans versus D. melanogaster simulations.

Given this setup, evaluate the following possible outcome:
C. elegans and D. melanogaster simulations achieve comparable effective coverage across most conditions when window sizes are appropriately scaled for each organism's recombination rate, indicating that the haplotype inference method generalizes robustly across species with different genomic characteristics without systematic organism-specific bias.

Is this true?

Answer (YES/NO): YES